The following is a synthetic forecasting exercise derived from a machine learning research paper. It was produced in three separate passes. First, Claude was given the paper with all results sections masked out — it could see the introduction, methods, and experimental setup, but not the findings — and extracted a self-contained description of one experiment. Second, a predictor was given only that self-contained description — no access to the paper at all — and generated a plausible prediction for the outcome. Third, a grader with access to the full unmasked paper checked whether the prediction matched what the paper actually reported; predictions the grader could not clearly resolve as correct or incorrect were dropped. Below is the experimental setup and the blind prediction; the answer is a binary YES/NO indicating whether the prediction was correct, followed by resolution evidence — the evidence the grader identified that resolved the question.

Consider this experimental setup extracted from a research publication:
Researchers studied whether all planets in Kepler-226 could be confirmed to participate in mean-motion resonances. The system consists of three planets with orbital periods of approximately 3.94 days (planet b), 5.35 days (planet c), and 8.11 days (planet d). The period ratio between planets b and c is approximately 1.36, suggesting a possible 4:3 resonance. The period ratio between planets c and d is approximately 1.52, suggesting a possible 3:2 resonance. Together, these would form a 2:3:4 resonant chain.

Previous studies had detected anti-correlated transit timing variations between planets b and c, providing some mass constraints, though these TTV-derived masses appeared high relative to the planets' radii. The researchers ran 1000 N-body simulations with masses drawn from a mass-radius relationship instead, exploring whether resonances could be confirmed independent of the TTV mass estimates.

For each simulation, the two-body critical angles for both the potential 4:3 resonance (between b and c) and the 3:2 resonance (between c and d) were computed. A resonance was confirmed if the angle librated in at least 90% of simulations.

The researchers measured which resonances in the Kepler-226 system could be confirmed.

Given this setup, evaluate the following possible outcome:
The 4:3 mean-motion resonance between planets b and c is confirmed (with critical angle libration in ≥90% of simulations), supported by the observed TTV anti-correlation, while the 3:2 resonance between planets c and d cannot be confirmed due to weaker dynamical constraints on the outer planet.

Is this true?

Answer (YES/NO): NO